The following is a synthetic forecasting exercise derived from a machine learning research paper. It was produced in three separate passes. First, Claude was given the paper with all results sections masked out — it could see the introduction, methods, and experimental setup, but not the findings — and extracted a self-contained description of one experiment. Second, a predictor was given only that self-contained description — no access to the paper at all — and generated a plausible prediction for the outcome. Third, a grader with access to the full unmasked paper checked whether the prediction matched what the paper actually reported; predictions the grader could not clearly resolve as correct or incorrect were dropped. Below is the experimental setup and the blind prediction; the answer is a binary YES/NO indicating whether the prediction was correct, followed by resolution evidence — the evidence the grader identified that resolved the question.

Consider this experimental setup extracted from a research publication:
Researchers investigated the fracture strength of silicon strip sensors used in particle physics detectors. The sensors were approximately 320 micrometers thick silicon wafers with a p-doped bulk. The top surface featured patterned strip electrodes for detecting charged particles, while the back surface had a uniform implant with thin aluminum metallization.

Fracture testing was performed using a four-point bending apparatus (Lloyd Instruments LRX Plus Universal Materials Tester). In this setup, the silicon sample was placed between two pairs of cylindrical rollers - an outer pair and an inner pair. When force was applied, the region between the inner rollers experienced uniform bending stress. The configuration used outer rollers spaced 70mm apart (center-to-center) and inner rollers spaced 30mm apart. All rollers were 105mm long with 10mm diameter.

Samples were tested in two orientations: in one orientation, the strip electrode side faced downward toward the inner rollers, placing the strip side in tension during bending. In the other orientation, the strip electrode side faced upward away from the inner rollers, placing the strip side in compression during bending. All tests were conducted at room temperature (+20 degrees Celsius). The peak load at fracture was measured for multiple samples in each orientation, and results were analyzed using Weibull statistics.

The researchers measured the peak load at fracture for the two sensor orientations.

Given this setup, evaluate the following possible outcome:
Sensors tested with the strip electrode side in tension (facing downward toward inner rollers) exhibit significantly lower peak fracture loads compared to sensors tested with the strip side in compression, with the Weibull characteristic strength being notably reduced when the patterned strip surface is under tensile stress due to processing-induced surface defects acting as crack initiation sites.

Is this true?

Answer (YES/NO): NO